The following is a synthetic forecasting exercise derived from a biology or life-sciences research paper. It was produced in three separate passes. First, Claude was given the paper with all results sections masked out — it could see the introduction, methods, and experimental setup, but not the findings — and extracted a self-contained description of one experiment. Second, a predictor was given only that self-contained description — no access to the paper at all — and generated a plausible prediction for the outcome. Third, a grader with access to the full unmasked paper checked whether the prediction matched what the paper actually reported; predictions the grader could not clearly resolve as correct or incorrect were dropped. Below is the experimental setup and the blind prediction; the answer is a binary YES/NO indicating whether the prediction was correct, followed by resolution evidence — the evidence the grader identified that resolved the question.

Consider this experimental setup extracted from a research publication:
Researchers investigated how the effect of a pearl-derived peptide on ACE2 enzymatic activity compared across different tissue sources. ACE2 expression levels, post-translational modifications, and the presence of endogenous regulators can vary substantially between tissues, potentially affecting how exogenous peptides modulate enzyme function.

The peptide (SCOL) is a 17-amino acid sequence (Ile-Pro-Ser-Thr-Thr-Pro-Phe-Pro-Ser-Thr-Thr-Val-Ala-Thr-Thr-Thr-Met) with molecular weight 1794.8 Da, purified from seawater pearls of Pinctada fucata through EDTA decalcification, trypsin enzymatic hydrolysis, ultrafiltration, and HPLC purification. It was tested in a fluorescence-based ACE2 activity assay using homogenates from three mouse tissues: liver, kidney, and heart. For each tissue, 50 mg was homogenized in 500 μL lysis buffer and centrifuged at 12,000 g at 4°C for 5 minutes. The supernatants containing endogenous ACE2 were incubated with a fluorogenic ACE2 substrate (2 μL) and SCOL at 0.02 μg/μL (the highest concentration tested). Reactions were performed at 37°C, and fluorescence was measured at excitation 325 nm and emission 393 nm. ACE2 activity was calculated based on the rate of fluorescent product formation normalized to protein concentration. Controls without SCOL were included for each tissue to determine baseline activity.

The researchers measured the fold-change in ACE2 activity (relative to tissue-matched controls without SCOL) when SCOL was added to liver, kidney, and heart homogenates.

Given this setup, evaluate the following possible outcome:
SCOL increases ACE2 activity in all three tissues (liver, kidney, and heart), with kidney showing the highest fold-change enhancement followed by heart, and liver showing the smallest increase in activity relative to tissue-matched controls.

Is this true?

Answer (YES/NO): NO